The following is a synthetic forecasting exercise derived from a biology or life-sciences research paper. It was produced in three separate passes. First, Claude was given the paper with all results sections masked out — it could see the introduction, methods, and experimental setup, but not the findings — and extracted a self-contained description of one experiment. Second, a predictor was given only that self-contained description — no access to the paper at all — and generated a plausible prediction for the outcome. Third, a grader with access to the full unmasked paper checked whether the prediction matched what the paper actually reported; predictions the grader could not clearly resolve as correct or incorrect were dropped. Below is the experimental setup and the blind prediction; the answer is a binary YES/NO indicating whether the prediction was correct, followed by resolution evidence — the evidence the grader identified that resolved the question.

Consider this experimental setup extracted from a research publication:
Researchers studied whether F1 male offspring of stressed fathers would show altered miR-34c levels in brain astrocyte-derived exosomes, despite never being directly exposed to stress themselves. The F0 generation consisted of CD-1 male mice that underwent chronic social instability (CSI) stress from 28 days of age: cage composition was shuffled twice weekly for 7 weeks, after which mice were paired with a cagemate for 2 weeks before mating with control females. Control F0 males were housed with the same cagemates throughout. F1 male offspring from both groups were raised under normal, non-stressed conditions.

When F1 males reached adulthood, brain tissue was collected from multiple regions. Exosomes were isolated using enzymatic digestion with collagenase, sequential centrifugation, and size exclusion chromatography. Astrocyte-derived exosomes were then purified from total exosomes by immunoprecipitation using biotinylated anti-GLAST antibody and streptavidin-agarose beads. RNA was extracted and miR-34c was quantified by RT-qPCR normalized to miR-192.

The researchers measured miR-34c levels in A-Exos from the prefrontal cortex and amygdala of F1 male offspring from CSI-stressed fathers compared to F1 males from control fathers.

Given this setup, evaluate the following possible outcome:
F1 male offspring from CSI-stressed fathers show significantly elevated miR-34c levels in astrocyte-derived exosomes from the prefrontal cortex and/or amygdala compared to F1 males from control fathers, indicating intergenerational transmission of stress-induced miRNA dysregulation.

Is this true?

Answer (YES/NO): NO